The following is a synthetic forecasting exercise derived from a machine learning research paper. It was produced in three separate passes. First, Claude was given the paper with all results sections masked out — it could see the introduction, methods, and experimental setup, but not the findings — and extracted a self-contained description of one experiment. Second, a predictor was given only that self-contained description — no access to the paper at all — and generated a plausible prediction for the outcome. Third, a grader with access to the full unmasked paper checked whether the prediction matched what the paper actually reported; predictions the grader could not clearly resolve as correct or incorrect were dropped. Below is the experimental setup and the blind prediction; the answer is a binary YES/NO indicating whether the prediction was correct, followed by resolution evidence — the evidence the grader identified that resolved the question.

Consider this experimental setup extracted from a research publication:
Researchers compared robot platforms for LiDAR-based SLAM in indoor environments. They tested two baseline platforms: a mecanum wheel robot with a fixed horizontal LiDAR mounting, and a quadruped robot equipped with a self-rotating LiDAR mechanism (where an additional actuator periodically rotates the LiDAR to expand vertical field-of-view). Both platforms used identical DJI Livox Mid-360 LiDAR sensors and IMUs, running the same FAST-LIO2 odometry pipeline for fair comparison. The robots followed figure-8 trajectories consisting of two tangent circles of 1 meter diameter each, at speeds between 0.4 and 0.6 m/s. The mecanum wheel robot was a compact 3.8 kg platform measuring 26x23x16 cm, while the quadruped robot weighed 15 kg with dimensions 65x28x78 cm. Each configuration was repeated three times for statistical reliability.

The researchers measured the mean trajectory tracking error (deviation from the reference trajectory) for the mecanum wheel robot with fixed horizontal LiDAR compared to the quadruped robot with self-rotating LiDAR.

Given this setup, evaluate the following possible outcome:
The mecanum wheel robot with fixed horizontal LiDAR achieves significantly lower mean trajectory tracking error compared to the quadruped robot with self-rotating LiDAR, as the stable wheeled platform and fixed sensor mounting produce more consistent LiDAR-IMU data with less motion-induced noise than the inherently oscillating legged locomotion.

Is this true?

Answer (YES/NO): YES